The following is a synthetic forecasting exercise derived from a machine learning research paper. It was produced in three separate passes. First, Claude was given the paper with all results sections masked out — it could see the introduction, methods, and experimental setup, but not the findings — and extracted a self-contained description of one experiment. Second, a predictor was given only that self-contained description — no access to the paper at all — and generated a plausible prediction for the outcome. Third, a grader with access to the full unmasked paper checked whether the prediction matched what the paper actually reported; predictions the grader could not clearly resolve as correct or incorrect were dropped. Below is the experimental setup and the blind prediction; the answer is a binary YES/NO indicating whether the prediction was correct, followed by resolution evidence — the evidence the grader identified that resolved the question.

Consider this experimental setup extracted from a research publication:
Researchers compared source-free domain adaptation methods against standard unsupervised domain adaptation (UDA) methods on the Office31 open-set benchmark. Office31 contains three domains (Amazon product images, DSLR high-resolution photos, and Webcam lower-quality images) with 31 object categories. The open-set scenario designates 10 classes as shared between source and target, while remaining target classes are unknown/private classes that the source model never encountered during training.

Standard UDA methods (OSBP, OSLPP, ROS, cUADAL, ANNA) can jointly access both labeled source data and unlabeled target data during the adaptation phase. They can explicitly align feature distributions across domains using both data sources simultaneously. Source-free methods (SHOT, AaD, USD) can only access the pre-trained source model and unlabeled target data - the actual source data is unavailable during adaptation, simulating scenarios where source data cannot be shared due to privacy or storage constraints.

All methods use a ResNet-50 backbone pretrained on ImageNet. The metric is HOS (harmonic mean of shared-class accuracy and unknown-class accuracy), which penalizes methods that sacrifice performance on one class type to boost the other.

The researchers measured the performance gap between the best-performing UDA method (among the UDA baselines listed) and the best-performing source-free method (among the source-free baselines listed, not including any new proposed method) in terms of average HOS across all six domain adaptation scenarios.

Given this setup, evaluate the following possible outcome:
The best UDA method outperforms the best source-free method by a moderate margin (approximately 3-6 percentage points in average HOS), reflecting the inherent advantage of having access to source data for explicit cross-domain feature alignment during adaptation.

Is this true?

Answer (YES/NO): YES